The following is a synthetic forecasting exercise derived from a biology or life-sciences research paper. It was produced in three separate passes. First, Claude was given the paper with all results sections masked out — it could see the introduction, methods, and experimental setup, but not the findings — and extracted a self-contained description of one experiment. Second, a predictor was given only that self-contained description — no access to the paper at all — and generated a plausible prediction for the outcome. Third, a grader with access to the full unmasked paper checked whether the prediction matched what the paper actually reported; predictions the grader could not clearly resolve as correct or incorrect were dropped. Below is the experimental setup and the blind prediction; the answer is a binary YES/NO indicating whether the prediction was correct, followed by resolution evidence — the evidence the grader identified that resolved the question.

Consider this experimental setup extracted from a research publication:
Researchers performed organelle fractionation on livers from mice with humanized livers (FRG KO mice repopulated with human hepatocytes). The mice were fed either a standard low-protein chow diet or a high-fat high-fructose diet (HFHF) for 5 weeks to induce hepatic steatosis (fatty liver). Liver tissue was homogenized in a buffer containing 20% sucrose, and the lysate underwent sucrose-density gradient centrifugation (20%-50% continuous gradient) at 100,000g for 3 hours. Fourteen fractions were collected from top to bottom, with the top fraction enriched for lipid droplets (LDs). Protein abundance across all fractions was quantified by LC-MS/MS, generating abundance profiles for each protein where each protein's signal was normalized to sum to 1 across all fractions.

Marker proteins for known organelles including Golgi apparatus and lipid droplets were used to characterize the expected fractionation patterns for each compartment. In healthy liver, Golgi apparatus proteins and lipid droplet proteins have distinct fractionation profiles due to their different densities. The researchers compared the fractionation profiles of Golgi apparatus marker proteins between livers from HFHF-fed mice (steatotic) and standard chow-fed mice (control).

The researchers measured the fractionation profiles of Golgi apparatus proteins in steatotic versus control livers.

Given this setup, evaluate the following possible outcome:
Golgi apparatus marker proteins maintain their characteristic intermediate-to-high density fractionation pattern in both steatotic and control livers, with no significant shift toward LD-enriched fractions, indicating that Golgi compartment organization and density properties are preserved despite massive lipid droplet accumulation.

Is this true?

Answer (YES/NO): NO